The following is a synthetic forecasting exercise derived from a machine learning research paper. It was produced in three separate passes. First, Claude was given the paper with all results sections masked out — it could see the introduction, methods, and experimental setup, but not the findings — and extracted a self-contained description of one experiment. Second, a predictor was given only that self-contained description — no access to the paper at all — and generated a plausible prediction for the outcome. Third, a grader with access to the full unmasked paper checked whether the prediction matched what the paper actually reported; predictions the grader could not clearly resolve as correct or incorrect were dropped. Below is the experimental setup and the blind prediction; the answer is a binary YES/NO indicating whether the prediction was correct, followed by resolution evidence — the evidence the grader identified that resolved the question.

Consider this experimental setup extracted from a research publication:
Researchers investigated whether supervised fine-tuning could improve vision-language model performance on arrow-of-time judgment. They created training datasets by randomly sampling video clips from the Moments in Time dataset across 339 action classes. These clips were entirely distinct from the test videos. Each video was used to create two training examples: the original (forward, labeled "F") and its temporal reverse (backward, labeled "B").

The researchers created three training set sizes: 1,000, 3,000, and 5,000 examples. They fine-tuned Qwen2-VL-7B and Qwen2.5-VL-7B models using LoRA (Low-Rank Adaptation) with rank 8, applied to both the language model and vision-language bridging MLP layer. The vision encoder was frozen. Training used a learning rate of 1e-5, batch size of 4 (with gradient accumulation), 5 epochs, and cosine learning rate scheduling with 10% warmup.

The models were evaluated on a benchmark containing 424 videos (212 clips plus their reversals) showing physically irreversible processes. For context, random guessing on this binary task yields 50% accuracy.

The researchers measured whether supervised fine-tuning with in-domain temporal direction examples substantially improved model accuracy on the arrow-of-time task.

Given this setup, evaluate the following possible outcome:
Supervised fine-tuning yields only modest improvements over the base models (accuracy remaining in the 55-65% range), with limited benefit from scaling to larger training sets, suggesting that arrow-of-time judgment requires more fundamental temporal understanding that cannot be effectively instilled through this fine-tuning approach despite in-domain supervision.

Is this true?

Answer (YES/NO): NO